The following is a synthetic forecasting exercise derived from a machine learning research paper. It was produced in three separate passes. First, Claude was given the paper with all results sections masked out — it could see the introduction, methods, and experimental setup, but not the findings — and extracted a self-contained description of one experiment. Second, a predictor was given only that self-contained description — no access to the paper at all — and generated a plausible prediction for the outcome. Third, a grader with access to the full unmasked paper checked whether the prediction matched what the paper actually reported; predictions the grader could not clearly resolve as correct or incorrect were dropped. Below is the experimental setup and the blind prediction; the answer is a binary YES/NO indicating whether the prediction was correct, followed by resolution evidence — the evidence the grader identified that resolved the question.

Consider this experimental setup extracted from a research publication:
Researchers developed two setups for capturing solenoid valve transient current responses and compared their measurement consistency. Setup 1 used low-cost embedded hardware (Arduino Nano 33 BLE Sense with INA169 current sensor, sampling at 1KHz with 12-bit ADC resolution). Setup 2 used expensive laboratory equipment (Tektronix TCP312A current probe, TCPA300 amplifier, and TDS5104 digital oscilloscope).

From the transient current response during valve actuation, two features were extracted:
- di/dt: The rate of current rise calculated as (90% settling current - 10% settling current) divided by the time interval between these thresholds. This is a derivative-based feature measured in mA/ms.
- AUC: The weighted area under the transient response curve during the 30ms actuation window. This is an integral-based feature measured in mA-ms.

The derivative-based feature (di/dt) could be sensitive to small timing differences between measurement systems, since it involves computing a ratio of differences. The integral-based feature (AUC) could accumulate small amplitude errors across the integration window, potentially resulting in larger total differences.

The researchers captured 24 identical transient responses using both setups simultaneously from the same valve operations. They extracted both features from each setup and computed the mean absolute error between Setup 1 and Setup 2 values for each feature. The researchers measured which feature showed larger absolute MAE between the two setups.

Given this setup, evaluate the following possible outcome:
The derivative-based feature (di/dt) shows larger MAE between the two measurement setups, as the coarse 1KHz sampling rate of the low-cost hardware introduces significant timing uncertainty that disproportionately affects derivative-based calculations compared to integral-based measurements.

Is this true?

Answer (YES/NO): NO